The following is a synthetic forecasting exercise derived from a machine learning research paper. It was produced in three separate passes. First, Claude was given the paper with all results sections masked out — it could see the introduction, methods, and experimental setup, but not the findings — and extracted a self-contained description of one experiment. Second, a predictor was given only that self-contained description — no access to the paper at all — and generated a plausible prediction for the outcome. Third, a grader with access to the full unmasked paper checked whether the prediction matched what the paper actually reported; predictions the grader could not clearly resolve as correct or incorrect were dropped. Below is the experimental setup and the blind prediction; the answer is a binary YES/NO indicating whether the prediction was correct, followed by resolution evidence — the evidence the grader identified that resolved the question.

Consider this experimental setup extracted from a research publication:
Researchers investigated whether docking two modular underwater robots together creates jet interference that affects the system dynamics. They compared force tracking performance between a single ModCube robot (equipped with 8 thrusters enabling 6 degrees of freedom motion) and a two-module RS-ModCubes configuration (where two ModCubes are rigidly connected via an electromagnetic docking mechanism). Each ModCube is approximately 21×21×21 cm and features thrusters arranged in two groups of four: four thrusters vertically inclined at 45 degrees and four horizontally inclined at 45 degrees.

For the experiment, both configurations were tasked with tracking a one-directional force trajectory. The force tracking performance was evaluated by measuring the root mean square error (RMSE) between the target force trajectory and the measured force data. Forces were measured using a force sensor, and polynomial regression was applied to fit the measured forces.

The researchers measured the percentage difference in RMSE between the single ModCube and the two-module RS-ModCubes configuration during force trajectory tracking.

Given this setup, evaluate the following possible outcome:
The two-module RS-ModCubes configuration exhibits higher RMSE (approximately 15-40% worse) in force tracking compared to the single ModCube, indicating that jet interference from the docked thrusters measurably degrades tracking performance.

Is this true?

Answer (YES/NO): NO